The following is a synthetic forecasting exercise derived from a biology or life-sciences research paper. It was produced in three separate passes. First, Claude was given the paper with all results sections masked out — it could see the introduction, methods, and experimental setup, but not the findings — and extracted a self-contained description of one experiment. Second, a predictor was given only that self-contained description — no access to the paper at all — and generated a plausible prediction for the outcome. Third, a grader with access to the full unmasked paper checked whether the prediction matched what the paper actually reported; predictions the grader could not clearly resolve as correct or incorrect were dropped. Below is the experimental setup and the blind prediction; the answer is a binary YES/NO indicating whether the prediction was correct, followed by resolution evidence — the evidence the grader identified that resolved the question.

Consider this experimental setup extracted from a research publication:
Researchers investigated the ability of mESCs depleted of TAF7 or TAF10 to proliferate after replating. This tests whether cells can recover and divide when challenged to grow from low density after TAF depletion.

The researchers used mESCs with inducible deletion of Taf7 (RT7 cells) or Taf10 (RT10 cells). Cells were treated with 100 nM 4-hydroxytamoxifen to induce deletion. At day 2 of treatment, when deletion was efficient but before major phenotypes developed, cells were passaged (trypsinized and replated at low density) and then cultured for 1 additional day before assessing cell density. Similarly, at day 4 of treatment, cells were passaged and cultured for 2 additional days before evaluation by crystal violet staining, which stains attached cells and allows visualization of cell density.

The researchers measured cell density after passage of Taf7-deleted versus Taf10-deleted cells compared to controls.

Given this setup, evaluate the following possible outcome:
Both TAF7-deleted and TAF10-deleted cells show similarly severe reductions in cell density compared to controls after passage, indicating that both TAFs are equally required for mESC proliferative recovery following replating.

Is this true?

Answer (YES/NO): NO